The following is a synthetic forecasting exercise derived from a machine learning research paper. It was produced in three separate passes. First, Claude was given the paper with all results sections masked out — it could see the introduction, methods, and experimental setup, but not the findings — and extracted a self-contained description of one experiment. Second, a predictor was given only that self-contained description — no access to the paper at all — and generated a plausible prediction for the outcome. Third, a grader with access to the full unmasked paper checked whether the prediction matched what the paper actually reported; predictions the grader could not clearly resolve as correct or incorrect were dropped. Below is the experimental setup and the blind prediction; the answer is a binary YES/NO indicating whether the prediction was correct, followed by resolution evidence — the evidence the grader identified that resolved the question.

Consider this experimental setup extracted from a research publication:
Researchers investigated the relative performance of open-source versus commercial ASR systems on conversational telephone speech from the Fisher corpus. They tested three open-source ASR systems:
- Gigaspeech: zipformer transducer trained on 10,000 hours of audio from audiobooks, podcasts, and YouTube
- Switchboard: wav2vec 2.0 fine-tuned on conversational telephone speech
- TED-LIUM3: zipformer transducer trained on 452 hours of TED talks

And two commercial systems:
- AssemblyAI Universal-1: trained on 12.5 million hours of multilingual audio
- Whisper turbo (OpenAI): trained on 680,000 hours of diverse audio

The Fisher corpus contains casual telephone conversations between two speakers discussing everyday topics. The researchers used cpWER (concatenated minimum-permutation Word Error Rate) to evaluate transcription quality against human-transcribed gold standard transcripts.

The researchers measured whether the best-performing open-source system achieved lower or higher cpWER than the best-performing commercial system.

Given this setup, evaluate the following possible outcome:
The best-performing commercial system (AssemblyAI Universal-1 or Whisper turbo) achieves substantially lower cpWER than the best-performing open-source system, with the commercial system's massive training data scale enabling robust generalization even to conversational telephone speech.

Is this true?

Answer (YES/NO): NO